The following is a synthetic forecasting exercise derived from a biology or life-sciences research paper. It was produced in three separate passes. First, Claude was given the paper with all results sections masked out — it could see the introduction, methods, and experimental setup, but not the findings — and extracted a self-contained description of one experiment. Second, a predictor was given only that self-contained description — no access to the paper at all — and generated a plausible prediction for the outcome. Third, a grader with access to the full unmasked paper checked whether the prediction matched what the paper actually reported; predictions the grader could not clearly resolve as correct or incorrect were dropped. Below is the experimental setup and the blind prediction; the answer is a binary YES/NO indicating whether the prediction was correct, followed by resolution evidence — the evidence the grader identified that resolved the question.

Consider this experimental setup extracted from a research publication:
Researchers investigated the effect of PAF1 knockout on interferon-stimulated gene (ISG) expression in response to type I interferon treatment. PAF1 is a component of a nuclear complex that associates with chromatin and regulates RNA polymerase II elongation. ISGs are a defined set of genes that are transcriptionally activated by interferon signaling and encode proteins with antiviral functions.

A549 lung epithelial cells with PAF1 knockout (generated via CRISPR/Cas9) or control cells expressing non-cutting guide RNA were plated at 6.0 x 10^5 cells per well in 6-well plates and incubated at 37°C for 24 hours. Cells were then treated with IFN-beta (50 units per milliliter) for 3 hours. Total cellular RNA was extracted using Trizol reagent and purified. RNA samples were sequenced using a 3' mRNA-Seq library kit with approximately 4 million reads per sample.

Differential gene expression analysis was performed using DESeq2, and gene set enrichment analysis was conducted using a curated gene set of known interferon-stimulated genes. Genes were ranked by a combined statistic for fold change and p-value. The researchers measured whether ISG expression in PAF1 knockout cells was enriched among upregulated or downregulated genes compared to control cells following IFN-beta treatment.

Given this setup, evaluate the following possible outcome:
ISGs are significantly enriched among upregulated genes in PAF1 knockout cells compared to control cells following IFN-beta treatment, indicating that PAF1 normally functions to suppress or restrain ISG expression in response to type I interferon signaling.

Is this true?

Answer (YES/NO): NO